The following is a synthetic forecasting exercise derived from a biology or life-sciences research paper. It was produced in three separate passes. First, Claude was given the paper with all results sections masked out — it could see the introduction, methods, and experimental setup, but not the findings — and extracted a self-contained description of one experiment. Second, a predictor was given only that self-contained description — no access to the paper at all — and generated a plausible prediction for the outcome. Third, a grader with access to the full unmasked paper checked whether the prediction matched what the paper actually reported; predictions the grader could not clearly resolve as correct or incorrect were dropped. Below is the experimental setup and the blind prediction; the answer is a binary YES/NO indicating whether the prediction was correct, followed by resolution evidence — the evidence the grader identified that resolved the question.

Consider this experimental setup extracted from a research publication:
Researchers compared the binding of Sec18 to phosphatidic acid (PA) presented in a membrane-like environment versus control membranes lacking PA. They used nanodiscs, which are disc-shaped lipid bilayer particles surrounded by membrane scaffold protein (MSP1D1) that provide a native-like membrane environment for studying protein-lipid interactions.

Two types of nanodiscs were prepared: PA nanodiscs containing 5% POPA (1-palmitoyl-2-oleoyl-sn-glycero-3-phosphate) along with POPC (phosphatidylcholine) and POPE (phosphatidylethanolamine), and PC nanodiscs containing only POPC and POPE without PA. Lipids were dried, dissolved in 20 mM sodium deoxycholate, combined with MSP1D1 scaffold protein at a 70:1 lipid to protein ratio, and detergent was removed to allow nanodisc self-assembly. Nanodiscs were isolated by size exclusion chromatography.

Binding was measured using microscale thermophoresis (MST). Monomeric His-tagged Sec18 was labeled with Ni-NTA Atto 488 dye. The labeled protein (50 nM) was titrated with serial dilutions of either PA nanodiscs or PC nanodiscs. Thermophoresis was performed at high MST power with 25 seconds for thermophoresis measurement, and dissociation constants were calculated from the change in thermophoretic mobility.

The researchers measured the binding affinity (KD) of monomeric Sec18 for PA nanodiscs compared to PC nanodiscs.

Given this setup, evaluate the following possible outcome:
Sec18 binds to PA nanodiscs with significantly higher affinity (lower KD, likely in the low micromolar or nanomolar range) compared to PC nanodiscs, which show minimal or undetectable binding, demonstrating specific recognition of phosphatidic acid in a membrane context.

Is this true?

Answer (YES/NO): YES